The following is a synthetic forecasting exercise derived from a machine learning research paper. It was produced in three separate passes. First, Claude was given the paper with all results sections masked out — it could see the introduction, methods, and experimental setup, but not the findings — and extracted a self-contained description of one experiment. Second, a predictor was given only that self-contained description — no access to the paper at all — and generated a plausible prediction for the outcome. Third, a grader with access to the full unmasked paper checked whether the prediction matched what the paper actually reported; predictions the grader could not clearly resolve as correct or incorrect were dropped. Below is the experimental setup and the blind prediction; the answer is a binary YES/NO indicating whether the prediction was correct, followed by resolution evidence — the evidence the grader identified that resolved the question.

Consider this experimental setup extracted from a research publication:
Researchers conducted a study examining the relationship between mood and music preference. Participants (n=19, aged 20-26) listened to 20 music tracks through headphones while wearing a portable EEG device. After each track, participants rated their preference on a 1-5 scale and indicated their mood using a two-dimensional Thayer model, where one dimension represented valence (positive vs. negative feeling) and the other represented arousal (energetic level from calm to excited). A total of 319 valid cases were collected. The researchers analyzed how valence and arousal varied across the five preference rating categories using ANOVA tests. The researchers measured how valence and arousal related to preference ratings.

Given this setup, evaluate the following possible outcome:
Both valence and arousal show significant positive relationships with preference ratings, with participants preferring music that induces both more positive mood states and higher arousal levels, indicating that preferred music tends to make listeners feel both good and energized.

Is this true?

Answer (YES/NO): NO